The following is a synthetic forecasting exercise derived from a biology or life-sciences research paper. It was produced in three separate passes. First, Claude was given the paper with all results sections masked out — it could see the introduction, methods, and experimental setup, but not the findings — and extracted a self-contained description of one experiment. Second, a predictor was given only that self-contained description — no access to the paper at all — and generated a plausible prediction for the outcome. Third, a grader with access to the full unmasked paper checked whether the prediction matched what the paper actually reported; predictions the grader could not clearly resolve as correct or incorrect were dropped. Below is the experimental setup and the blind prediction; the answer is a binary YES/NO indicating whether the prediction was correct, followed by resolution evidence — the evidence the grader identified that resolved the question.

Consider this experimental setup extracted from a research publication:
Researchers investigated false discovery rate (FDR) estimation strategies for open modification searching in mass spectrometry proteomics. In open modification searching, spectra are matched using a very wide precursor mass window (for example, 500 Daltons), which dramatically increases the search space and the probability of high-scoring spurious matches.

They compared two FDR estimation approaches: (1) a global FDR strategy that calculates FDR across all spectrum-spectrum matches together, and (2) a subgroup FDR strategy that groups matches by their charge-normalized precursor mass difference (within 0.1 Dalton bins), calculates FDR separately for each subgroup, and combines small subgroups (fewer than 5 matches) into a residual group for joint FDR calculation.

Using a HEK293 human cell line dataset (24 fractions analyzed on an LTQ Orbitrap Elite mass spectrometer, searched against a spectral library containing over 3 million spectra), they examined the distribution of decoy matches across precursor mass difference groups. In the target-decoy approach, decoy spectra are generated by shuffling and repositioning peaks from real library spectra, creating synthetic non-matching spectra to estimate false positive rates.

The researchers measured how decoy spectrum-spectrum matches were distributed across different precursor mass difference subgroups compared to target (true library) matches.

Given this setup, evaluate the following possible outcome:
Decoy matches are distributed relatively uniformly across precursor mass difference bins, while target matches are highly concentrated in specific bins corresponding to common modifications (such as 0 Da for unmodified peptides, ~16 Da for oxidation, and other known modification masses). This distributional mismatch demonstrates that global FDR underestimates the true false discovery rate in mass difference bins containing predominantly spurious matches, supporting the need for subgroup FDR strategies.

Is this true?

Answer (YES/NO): NO